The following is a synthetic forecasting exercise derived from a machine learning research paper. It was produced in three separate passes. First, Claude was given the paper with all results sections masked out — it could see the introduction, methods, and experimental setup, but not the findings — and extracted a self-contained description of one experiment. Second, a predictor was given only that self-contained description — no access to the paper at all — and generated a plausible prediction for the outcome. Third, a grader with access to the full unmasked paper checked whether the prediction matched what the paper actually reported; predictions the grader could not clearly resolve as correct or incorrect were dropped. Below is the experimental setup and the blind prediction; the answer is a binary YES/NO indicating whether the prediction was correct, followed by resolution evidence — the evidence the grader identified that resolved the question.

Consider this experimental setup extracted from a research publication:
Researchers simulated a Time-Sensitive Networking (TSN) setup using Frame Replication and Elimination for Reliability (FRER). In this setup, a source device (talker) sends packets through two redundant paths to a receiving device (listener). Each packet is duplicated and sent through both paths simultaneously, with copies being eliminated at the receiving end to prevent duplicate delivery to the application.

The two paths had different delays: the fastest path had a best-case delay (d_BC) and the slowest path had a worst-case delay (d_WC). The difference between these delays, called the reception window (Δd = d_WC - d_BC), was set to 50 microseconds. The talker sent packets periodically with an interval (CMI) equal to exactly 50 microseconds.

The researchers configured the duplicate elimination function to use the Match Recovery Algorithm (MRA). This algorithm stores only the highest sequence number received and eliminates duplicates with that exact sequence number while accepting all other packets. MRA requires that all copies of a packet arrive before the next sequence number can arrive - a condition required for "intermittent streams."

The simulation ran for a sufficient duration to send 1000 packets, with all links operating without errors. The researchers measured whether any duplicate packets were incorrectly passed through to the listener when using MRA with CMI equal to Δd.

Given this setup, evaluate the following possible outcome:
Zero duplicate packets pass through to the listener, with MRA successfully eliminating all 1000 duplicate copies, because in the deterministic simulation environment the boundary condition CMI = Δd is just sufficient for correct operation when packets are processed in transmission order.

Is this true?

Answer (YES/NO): NO